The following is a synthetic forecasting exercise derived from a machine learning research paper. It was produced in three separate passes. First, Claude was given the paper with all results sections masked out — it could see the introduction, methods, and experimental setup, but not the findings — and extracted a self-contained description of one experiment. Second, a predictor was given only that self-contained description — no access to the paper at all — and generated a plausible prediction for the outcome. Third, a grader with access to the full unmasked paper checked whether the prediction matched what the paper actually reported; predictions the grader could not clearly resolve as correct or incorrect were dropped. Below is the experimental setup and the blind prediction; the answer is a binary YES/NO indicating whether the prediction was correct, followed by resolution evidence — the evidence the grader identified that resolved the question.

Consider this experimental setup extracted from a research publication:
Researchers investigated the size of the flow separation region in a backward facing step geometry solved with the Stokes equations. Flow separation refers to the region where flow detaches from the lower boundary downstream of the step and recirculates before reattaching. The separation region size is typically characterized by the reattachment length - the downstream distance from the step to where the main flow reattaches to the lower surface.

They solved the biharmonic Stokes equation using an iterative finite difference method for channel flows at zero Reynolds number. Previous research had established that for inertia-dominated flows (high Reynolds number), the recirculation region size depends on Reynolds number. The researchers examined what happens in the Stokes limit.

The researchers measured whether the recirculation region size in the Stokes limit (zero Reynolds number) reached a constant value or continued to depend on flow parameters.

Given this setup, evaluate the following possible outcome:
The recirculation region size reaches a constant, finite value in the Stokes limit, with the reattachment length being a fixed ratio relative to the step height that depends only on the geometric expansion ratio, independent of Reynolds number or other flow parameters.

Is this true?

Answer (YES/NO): YES